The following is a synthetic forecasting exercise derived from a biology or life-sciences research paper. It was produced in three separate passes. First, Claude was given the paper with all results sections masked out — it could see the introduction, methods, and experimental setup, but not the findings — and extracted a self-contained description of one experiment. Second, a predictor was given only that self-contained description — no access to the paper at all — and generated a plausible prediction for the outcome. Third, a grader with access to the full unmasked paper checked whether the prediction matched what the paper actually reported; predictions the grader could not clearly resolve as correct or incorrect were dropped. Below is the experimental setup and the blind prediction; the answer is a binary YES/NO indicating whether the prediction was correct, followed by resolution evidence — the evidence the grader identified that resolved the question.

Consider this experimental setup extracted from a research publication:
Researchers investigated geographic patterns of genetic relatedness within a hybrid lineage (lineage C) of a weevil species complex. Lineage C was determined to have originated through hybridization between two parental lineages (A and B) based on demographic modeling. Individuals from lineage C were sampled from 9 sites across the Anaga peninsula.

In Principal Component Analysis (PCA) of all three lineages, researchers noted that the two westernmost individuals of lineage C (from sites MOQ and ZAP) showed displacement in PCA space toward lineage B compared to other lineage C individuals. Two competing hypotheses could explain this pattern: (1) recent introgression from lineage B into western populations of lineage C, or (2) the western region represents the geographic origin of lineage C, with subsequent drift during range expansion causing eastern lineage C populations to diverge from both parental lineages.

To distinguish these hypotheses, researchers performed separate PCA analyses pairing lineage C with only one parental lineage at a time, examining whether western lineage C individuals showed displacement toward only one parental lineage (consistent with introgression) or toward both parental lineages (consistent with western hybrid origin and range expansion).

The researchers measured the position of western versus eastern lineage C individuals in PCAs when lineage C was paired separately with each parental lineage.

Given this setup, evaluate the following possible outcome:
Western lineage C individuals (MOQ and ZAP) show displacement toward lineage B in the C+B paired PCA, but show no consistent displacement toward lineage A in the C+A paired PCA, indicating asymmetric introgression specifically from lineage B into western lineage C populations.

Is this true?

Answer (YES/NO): NO